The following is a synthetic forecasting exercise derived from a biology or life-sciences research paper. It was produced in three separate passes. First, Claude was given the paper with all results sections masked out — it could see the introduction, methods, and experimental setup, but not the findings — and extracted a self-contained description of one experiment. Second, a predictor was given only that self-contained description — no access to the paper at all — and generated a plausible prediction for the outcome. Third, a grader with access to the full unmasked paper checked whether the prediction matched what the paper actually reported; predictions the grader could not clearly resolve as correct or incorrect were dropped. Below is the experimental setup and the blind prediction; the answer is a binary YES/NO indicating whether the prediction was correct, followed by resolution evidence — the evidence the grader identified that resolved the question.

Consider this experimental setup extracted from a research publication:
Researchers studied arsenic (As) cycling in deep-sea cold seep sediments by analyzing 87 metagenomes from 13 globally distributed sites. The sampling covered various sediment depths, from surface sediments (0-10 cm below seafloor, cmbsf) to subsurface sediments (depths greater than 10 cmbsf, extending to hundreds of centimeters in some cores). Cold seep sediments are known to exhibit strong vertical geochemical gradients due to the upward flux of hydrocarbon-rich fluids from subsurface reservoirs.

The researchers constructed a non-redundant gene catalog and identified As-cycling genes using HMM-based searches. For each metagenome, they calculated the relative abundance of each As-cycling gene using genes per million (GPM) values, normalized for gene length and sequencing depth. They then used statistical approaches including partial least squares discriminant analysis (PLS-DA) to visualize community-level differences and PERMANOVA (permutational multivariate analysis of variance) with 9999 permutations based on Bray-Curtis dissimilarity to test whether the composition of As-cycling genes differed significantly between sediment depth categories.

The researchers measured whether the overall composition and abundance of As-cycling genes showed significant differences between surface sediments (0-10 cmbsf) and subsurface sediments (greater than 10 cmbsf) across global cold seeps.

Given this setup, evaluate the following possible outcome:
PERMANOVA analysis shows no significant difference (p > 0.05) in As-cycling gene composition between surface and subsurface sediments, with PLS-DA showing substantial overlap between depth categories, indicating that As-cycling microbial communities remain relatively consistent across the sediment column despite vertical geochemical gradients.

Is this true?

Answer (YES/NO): NO